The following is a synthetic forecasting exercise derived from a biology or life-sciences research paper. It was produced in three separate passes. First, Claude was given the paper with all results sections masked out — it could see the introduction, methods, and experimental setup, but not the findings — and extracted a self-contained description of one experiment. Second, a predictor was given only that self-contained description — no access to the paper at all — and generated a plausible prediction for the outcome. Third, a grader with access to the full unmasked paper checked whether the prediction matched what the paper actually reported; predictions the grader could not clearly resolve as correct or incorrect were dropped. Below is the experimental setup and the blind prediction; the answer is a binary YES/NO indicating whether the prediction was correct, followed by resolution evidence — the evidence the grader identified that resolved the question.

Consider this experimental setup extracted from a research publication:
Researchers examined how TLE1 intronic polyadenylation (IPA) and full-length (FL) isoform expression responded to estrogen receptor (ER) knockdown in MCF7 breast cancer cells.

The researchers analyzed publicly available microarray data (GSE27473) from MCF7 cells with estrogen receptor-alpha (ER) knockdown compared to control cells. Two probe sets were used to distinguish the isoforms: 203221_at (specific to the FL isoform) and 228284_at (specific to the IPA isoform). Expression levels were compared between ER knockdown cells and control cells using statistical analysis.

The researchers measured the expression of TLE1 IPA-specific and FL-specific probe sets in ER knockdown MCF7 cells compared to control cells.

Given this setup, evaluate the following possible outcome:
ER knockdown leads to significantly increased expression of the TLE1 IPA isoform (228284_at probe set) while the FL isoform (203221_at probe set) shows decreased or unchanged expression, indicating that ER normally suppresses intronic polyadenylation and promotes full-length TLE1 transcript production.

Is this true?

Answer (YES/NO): NO